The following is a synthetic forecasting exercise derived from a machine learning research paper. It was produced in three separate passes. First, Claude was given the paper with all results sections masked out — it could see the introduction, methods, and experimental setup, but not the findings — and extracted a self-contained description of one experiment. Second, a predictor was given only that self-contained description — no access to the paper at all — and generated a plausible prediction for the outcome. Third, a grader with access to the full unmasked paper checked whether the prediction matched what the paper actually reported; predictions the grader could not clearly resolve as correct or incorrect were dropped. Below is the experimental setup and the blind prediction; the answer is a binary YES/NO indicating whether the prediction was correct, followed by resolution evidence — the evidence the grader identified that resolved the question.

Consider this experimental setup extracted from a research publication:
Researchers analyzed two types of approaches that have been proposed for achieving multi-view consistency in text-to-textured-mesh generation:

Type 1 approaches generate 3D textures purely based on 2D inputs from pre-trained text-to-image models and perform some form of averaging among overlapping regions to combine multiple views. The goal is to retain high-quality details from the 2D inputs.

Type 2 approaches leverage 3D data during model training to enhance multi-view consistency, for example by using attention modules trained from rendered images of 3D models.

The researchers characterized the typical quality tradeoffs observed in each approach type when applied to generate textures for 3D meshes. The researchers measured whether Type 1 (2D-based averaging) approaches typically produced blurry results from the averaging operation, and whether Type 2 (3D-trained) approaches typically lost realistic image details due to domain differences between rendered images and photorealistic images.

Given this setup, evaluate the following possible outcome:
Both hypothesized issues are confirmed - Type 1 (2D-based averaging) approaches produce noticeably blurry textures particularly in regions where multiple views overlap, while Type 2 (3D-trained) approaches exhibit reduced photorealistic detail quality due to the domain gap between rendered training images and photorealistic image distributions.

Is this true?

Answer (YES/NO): YES